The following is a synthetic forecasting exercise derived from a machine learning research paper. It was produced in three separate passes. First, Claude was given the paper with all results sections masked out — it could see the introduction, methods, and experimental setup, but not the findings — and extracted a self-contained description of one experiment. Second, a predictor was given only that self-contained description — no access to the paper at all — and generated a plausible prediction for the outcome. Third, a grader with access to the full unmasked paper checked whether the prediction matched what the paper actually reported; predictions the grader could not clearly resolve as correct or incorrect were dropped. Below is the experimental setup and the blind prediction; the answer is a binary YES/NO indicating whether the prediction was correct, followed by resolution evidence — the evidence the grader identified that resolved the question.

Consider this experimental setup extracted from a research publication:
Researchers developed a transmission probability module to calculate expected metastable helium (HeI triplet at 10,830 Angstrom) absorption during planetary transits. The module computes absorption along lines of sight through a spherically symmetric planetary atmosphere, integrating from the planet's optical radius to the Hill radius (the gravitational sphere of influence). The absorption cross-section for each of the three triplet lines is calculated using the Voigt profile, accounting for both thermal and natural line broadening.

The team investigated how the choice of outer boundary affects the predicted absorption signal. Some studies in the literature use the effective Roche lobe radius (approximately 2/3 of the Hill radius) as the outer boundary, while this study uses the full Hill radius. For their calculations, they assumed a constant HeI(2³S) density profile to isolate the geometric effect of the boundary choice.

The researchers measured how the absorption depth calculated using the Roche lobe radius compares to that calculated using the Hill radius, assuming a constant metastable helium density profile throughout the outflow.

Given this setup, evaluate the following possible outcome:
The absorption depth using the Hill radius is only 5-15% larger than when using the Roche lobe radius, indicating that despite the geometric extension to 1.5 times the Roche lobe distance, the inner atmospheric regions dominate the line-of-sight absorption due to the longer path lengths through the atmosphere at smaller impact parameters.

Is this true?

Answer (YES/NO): NO